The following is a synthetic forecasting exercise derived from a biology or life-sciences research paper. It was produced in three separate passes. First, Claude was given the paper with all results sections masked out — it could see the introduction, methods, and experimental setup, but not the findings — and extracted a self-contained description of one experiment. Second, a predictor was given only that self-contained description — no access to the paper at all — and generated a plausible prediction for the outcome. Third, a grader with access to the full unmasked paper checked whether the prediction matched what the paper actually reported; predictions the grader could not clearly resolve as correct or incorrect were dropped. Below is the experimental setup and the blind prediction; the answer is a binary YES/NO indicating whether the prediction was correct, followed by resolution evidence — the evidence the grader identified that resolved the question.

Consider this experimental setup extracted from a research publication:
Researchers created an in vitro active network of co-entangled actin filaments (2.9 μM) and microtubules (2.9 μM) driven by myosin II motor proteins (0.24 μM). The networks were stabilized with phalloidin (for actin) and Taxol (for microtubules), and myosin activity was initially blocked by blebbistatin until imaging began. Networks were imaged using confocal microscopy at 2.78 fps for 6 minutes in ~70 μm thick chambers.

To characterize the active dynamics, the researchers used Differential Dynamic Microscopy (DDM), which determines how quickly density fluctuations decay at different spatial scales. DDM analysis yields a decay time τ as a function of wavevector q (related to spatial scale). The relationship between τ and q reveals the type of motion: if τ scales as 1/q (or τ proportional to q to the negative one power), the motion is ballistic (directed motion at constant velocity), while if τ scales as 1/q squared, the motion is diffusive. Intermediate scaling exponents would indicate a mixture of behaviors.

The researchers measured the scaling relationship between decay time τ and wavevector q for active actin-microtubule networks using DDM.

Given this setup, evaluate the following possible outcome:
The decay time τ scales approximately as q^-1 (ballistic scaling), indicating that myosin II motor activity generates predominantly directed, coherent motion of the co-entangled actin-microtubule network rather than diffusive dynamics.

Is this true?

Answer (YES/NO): YES